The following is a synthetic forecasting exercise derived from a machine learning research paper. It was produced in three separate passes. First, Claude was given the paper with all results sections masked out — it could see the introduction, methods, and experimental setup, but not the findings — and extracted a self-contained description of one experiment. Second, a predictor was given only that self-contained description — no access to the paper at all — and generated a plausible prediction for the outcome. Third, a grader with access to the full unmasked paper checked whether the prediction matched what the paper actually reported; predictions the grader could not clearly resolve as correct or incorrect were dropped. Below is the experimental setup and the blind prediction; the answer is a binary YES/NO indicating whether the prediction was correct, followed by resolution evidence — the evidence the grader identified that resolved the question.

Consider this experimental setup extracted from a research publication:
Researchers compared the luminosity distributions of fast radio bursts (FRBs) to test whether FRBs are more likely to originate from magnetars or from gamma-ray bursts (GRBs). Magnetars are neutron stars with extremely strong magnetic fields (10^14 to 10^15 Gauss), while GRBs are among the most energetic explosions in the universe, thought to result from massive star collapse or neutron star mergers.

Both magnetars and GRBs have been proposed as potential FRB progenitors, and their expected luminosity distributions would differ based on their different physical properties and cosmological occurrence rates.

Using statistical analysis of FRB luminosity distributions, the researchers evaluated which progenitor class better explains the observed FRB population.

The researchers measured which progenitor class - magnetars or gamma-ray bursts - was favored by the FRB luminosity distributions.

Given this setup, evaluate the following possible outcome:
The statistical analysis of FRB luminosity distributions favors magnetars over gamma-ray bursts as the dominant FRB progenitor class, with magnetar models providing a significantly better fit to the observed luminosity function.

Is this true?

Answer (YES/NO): YES